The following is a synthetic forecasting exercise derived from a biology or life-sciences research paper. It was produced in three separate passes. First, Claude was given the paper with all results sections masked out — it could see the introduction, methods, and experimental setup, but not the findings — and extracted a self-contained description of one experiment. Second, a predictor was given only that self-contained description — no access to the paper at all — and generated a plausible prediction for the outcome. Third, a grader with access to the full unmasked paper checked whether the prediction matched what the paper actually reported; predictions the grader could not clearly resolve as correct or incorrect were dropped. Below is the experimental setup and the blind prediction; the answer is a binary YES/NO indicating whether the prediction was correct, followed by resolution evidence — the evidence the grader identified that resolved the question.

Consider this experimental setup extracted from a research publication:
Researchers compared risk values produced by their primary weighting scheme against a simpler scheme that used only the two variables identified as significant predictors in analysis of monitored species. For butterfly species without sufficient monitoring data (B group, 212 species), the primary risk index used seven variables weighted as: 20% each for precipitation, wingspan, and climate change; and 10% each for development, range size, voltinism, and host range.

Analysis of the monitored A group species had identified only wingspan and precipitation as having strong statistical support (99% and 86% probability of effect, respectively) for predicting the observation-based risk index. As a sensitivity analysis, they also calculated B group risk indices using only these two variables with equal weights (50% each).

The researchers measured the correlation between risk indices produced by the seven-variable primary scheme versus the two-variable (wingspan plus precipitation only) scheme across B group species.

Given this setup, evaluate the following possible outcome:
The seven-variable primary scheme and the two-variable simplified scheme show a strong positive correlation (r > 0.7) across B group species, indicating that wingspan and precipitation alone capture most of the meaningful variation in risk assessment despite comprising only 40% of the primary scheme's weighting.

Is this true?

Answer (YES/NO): NO